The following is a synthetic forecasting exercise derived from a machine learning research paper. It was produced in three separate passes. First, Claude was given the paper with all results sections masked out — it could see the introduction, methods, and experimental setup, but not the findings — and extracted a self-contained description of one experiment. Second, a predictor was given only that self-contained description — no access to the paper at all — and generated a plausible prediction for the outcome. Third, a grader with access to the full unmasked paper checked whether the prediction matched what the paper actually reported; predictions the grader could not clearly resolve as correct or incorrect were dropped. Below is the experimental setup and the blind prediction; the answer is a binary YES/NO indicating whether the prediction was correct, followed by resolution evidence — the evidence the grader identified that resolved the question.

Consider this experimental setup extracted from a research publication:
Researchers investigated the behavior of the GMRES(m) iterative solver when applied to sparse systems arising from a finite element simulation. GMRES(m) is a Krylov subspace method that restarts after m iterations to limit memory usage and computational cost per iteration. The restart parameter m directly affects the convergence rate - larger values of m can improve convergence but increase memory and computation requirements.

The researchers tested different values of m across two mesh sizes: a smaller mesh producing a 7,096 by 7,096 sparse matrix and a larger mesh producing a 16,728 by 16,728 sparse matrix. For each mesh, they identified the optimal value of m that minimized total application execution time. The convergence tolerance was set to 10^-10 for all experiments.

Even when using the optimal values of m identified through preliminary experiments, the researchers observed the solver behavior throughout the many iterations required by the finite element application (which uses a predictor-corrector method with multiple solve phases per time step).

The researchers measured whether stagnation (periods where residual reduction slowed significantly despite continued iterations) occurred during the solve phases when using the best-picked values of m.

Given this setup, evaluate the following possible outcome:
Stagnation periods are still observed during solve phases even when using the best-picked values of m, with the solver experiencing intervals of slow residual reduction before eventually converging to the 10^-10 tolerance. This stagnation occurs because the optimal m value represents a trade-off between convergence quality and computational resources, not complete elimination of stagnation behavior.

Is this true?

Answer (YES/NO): YES